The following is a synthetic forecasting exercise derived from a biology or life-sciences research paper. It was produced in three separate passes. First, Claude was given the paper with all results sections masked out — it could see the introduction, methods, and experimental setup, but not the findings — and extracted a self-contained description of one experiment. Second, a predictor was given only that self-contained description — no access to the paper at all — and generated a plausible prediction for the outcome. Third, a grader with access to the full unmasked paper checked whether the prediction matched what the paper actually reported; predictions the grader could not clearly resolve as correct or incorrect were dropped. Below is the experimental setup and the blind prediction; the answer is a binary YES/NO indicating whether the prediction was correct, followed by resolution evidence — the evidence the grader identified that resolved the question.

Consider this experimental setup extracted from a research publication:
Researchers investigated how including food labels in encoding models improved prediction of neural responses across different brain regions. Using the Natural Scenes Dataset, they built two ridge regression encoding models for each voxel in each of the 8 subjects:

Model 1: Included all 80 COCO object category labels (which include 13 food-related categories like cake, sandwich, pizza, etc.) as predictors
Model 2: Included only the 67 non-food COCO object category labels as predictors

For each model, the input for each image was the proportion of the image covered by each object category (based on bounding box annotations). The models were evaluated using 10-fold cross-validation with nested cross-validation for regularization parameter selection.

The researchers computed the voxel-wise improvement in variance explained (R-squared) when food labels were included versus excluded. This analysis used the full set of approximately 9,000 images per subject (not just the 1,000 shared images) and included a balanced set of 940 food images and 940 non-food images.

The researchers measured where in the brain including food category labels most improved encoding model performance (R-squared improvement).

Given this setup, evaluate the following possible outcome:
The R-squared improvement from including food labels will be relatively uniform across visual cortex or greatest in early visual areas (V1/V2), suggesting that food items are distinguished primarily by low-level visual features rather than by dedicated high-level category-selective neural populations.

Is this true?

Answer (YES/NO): NO